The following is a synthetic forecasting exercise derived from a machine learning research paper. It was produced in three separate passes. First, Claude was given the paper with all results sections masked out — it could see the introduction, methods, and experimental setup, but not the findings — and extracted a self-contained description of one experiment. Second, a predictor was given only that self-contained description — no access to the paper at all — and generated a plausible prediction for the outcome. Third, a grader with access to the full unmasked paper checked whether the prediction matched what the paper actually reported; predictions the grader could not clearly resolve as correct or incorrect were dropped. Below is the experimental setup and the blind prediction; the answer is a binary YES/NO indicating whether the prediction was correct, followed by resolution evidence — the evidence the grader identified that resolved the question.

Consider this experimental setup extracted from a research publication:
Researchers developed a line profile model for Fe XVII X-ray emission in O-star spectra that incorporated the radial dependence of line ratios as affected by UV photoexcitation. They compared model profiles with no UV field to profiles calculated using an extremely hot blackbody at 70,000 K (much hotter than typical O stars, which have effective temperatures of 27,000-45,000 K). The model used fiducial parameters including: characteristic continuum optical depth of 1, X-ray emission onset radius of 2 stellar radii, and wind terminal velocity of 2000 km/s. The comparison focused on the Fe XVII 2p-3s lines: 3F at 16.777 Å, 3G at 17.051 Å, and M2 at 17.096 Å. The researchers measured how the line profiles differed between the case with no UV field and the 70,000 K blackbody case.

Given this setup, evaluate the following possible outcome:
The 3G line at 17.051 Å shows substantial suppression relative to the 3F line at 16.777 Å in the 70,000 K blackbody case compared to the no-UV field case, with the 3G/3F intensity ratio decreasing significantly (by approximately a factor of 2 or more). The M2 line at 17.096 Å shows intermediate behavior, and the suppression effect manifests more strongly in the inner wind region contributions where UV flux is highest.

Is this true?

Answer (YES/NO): NO